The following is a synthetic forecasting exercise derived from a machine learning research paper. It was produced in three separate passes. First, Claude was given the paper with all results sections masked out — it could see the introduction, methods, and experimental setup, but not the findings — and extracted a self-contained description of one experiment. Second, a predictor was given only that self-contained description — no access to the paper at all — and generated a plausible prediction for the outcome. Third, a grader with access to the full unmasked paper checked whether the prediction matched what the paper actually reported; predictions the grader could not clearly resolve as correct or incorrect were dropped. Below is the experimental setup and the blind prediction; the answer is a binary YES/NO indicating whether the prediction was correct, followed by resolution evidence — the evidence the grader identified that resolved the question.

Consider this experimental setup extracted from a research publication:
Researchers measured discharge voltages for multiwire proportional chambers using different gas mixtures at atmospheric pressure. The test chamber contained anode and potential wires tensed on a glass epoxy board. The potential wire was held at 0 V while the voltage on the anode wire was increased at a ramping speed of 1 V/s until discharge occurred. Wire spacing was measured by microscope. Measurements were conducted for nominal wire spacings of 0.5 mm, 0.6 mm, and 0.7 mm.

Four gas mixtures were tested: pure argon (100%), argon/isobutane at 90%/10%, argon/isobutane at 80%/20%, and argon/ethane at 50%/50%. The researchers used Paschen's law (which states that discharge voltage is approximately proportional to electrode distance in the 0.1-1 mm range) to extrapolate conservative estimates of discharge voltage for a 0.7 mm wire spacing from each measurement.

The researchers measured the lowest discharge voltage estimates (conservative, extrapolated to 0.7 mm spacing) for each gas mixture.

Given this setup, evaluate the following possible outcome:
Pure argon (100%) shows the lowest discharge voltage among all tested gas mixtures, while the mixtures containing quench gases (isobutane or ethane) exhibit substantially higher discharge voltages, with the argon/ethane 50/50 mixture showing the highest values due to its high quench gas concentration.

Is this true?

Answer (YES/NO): NO